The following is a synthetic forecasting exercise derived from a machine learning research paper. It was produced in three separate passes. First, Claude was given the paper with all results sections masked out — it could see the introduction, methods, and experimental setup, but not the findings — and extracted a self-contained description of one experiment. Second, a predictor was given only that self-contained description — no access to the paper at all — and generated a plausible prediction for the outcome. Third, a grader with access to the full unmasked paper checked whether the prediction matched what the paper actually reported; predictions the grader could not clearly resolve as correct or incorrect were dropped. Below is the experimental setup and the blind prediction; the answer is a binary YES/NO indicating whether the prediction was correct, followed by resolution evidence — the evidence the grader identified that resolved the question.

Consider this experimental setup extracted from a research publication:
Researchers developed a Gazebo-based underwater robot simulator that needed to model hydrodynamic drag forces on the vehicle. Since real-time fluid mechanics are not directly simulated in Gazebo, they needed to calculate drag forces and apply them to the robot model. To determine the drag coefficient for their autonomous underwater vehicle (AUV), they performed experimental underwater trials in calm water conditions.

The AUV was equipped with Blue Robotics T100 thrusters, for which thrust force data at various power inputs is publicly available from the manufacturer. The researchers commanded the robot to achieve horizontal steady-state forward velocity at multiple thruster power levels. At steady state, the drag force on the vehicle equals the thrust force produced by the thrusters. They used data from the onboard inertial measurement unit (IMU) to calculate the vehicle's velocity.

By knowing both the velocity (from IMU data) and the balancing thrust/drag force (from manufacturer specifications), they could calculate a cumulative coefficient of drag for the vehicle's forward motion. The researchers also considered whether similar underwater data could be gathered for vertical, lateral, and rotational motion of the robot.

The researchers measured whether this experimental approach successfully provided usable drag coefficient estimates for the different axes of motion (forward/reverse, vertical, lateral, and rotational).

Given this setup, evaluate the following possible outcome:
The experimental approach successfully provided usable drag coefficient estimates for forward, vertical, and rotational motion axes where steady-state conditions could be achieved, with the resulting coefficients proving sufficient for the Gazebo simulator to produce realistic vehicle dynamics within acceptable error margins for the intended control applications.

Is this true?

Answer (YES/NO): NO